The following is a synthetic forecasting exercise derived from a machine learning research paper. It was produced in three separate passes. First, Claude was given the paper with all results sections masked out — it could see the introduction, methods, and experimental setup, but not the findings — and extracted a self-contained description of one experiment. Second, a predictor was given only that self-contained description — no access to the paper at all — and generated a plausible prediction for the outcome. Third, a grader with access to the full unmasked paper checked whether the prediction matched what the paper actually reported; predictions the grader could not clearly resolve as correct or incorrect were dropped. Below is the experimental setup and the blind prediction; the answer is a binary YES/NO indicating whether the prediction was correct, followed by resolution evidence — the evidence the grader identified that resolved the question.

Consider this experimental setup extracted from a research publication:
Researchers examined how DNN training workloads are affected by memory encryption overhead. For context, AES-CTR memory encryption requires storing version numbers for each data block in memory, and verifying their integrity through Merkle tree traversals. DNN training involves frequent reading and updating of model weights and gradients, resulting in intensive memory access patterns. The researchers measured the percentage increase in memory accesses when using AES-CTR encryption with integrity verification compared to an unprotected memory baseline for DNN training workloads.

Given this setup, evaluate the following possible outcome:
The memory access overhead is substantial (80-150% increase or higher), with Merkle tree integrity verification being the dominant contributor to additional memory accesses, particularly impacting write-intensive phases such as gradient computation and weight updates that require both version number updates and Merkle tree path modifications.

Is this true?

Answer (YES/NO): NO